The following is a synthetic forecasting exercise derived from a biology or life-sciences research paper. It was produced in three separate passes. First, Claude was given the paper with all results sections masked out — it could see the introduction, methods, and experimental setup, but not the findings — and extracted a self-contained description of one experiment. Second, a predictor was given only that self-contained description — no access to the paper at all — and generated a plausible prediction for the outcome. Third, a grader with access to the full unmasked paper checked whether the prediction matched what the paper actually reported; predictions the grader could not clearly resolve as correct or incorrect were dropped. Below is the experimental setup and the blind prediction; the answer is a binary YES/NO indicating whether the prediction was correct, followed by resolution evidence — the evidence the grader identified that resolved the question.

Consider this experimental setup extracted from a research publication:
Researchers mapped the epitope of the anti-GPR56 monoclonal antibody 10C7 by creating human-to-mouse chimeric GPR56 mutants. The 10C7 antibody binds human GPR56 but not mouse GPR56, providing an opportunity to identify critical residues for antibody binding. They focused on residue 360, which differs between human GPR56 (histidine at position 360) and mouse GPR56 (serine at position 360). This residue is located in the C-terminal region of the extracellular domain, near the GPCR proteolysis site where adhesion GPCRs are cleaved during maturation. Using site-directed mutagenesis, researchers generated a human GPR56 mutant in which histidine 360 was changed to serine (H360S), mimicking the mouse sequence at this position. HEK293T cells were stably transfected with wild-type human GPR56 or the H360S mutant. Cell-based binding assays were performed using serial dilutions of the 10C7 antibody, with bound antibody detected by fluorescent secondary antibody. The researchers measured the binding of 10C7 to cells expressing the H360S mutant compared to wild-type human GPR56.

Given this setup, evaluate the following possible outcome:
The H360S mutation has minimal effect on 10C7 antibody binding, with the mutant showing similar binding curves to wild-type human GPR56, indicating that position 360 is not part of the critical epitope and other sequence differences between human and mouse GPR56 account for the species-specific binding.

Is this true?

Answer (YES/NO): NO